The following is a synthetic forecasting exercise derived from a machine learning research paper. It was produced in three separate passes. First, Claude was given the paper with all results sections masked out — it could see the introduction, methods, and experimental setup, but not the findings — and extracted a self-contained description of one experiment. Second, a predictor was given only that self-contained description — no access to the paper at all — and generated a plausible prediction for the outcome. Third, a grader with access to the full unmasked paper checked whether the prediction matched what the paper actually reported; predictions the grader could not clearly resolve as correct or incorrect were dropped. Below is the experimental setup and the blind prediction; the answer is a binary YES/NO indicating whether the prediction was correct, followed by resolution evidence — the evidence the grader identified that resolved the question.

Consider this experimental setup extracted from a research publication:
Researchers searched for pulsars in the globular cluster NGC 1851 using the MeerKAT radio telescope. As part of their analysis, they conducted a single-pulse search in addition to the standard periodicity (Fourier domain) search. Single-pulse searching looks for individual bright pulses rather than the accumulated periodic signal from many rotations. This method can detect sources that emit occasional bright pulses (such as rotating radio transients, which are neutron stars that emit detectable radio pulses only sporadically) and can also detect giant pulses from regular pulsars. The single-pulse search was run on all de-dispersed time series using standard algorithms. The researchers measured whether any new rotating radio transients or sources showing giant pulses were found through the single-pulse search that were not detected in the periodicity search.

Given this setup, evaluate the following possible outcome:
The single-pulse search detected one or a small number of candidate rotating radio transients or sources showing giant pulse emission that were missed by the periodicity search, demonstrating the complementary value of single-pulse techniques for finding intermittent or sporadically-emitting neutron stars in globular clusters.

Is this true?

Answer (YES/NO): NO